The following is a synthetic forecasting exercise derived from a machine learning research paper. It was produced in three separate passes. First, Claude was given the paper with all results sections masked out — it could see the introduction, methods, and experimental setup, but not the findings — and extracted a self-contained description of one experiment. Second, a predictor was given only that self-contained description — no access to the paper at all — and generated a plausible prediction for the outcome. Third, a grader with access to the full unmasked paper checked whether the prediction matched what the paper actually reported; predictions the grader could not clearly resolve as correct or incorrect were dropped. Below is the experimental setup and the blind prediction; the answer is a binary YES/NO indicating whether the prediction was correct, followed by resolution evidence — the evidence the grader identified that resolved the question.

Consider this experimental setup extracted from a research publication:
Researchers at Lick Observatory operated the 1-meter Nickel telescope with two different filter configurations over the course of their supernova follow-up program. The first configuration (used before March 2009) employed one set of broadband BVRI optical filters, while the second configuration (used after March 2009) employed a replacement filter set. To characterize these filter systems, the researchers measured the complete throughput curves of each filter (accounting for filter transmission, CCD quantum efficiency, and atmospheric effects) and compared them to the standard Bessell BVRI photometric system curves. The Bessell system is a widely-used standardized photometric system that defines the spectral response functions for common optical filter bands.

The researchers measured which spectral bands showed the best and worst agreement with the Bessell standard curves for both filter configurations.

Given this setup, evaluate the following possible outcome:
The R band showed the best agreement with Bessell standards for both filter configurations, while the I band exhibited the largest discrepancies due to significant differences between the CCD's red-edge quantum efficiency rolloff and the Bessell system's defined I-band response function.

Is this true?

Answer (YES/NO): NO